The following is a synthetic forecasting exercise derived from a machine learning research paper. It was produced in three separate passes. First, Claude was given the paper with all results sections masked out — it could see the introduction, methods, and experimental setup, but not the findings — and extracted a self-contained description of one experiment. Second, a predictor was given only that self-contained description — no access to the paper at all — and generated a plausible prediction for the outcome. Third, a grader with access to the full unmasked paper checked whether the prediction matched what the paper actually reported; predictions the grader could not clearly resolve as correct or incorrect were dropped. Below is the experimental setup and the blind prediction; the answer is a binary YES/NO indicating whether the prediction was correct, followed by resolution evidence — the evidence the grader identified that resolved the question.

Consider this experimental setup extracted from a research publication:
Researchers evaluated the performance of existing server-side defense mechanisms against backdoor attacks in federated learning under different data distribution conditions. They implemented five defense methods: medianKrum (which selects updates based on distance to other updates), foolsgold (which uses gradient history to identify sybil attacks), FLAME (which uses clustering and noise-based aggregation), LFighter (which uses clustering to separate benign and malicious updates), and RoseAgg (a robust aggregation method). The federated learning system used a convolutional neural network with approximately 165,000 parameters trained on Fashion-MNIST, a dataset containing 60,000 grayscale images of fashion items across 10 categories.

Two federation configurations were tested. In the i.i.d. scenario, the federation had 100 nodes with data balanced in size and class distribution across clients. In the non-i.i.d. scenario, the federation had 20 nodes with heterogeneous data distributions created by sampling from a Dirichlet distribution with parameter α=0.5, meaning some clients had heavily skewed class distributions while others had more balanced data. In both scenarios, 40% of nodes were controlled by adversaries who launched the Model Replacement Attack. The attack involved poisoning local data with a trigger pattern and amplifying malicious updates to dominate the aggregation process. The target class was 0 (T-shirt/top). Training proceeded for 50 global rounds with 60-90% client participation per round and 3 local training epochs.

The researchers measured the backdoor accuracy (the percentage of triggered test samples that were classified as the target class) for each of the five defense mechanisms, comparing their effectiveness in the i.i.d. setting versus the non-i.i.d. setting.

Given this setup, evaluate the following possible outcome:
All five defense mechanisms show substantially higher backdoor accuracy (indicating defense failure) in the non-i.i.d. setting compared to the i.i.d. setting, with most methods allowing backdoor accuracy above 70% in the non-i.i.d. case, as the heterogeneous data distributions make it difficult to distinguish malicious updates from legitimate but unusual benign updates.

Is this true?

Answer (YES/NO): NO